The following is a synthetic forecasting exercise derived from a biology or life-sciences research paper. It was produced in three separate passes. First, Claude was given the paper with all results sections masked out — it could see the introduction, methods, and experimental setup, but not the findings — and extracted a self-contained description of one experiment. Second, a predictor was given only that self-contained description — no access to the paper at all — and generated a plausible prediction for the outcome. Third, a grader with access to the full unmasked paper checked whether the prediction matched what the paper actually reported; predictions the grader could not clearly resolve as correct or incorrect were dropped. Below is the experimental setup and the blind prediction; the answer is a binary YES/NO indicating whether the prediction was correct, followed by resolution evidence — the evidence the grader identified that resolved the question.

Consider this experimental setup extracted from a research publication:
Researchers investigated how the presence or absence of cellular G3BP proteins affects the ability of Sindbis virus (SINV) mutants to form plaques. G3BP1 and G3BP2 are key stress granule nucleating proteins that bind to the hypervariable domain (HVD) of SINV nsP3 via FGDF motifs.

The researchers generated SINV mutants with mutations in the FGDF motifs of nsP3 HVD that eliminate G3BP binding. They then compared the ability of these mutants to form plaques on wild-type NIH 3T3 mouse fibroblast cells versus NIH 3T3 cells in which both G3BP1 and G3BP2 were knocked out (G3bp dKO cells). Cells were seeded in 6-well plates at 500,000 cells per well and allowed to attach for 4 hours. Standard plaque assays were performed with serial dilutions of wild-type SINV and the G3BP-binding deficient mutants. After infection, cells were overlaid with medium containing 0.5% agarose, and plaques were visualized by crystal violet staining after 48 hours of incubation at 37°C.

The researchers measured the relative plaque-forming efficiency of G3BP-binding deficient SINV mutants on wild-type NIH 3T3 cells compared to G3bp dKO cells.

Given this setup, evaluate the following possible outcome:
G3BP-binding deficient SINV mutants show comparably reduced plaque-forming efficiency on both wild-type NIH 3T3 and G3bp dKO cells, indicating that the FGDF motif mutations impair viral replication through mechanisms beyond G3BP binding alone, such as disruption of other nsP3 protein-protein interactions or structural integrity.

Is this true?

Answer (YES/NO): NO